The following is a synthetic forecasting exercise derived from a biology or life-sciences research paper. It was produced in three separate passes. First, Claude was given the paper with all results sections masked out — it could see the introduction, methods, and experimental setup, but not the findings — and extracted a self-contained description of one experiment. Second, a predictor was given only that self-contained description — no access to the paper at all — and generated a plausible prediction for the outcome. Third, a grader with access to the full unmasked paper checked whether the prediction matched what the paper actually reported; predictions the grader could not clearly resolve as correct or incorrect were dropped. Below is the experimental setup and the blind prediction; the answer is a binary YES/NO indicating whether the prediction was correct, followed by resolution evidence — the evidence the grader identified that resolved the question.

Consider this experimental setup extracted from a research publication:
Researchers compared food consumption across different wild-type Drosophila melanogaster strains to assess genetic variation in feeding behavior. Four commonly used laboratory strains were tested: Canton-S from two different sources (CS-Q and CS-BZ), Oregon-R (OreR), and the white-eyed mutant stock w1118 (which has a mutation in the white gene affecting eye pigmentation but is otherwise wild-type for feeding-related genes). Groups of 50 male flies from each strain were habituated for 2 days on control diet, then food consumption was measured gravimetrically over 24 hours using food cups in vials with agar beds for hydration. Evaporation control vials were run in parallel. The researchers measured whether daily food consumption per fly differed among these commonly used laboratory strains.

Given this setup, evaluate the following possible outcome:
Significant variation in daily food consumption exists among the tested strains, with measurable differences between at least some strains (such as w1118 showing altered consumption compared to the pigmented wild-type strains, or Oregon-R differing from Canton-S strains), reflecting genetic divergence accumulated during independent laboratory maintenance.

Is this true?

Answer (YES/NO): NO